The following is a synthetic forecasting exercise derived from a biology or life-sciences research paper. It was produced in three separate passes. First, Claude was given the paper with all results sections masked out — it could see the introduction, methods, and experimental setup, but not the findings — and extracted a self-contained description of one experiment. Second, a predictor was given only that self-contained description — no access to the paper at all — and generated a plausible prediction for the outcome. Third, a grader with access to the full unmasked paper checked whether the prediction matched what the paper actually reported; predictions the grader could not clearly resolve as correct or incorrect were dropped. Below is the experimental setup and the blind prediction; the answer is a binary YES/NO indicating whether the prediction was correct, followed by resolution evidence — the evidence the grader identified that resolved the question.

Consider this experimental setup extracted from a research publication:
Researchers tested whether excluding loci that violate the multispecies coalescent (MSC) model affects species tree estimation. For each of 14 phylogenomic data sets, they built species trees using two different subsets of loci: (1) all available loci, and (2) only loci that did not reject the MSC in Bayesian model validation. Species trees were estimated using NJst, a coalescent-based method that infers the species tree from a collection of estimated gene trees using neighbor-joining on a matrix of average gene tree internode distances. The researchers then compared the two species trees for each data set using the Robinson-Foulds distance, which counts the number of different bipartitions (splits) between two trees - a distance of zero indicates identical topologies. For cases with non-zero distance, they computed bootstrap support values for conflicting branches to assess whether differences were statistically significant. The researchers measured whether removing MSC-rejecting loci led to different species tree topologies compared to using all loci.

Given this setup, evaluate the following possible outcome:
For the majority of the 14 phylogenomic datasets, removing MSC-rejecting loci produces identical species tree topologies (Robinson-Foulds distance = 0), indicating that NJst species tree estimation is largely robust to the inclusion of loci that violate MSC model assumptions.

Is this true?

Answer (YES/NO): YES